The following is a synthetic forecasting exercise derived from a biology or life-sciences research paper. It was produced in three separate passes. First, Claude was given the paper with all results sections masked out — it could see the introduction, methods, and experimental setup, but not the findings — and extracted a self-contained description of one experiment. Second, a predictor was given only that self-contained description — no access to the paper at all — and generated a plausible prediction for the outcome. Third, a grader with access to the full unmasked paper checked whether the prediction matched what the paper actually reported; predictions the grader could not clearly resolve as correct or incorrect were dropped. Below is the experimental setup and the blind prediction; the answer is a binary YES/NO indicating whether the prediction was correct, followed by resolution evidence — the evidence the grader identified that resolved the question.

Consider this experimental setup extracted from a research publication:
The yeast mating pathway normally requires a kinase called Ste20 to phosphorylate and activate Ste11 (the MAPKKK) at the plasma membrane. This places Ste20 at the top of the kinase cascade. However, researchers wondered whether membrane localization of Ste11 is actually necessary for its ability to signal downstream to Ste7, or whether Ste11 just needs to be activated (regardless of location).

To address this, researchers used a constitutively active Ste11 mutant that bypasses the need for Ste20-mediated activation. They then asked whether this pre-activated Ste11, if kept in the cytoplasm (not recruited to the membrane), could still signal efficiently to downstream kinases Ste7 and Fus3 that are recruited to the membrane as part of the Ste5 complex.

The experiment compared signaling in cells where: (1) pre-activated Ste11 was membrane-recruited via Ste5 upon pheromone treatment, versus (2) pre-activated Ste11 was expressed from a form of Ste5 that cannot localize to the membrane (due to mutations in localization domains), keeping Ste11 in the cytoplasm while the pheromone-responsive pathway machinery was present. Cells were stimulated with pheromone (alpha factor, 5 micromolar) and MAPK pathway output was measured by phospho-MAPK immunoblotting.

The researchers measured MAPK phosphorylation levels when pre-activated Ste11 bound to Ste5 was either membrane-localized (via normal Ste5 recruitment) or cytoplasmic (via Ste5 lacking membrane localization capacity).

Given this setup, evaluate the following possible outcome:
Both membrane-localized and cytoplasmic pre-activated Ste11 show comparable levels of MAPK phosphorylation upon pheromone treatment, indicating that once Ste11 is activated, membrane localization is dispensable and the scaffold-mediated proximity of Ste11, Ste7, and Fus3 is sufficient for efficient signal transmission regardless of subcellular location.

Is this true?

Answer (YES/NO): NO